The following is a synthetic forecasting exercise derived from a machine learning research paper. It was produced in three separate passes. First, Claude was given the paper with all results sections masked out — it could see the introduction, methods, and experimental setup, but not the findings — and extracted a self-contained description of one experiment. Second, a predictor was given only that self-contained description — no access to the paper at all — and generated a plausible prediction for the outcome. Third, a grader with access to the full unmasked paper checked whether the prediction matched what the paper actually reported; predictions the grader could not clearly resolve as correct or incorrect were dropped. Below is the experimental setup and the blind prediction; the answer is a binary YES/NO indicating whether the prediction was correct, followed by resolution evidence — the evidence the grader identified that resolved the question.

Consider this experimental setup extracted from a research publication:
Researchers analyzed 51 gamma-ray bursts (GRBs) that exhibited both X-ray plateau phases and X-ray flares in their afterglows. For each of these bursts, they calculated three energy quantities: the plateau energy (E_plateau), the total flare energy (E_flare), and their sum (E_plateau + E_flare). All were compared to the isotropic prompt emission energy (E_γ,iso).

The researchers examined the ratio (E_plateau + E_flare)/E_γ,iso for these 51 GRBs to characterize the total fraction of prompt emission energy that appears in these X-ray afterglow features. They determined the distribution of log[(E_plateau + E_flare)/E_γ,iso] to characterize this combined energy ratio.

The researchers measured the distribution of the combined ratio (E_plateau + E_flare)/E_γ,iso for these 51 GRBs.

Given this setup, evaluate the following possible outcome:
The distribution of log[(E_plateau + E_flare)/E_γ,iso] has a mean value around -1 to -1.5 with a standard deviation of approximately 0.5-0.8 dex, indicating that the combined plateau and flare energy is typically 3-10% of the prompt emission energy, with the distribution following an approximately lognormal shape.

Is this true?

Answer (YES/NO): NO